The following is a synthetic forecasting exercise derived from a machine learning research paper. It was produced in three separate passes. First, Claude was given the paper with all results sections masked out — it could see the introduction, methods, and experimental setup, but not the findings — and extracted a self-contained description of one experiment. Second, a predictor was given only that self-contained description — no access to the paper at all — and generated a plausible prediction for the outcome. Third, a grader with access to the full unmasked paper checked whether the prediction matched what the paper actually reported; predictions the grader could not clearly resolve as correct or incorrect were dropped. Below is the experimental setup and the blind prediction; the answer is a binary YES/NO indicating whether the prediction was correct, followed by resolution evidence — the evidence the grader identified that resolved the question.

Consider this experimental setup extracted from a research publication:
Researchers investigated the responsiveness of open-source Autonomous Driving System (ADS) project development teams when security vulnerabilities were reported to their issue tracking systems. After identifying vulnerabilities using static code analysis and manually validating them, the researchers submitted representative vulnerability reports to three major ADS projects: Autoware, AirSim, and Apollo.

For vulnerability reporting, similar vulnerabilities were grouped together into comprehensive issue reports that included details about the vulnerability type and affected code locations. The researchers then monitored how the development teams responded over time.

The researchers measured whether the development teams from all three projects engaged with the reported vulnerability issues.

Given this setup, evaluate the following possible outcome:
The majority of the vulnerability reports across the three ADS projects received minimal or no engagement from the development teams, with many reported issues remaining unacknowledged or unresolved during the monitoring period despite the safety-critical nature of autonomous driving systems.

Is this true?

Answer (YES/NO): NO